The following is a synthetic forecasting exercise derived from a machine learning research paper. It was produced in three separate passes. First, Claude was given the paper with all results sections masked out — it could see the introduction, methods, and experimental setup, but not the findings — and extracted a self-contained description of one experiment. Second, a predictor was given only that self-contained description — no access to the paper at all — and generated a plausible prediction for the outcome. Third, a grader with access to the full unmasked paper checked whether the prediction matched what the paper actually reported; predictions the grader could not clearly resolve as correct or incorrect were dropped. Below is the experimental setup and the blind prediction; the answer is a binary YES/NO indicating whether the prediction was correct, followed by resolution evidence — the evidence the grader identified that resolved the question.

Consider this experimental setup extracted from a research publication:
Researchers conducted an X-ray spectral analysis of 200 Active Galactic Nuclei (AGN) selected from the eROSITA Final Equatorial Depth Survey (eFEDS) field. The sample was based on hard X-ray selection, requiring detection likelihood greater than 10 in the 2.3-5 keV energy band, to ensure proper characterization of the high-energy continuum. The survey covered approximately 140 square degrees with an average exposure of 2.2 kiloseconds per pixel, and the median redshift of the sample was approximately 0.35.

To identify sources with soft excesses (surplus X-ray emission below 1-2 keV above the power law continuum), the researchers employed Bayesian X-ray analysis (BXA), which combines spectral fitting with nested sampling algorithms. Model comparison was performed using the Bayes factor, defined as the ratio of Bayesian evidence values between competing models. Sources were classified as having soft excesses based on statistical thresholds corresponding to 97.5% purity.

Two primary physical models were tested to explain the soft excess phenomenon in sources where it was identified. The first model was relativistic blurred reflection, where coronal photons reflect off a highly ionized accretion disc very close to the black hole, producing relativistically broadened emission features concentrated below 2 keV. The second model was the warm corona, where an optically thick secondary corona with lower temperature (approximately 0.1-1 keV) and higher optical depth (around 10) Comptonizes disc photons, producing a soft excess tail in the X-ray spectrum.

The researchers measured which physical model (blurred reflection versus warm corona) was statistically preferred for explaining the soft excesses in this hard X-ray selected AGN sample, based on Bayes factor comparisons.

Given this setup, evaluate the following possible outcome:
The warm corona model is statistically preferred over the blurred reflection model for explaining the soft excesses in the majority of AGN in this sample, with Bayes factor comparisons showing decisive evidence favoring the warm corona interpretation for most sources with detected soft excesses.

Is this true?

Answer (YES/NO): YES